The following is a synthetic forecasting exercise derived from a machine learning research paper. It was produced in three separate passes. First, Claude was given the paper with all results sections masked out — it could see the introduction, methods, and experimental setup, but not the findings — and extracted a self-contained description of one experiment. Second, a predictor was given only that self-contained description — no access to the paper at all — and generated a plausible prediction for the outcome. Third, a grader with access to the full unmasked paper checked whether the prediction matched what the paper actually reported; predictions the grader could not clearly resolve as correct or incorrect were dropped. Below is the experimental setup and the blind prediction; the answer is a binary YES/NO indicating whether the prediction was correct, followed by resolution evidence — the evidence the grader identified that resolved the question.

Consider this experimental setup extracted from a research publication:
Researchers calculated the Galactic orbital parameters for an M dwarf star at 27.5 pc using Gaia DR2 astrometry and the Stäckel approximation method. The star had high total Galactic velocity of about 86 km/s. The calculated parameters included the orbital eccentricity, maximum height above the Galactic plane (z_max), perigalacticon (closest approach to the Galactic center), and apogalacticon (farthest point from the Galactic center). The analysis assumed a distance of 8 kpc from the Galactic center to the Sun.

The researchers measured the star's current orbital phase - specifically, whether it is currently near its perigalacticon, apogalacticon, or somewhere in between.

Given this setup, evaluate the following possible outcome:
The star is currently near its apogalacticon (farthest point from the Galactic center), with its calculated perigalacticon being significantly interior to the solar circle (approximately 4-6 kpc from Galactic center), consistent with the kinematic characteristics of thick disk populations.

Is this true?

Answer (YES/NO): YES